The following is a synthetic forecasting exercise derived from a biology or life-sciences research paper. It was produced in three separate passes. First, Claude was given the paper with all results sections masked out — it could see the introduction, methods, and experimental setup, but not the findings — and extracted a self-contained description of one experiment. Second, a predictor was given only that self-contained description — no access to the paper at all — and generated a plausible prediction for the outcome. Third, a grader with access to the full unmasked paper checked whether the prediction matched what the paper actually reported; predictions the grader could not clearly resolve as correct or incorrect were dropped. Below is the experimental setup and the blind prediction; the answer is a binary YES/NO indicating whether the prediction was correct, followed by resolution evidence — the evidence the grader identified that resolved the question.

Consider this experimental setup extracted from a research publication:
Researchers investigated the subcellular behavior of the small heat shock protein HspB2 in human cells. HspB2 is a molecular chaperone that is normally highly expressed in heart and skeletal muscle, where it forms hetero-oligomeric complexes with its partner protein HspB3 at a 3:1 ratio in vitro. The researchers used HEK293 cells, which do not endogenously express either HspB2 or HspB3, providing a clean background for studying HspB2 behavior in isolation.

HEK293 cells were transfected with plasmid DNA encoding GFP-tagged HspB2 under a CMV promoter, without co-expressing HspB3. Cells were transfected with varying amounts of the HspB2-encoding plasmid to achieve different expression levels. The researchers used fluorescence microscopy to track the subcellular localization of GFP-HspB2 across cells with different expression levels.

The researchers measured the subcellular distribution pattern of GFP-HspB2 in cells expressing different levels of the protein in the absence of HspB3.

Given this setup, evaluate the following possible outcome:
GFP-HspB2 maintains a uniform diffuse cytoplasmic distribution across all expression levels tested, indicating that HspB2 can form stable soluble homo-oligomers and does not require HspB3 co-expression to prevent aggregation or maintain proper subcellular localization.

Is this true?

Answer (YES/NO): NO